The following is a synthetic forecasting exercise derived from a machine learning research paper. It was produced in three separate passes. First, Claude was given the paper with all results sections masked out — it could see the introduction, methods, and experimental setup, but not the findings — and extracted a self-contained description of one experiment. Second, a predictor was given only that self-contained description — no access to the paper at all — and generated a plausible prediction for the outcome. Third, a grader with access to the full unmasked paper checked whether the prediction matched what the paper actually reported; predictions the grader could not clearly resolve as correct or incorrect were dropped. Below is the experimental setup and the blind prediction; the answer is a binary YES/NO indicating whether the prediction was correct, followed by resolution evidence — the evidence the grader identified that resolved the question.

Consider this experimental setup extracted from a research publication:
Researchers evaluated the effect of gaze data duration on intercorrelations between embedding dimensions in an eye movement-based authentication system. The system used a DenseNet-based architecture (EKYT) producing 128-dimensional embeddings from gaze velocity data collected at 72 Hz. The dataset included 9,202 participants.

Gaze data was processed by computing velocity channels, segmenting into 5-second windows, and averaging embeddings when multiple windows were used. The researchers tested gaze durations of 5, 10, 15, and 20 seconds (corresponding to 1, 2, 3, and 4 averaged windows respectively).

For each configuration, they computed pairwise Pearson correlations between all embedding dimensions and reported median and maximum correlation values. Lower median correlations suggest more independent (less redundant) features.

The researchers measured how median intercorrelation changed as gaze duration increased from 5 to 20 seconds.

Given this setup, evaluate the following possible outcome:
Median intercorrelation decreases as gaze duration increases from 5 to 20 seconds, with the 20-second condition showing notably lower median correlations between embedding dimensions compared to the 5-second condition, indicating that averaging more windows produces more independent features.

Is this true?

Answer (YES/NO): NO